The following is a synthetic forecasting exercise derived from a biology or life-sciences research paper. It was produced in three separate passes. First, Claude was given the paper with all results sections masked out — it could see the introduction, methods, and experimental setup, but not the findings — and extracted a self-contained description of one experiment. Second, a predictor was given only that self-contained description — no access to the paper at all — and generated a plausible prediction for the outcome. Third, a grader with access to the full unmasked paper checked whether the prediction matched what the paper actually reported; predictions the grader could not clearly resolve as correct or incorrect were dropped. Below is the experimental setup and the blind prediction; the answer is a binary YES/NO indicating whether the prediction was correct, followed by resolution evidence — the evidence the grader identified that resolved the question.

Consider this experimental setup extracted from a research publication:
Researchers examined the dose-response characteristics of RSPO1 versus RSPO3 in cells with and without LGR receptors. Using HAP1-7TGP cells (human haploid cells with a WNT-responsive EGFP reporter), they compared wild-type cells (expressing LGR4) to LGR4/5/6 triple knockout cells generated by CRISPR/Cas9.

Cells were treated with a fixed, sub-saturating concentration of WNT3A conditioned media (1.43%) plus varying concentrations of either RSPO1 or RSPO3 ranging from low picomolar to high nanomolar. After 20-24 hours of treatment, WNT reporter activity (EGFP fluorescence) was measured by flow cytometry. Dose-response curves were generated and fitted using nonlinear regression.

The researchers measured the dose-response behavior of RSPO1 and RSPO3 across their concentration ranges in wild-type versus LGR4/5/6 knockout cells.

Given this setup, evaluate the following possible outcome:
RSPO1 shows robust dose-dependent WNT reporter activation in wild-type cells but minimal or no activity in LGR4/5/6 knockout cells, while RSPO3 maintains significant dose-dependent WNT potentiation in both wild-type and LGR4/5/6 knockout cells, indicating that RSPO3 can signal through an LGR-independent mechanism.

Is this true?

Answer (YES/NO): YES